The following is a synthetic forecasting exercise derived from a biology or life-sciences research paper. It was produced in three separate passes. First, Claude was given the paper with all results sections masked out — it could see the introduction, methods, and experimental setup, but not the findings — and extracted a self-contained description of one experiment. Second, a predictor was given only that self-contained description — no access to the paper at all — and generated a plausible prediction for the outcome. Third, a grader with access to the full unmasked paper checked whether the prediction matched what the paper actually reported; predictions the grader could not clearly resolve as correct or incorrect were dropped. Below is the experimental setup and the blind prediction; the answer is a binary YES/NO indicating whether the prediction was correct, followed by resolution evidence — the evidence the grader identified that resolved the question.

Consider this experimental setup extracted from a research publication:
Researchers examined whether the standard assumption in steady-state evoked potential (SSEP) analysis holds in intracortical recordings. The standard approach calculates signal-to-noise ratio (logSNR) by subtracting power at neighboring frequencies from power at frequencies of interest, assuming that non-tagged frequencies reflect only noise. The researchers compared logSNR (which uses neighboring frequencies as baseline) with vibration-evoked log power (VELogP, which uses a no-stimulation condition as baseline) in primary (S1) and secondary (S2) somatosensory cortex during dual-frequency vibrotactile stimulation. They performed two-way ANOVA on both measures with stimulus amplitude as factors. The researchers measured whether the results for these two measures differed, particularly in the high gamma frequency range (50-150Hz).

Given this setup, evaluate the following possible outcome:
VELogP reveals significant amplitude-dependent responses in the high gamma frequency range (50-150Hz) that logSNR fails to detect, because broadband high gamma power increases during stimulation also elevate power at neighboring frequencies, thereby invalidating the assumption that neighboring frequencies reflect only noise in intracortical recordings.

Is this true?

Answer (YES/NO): YES